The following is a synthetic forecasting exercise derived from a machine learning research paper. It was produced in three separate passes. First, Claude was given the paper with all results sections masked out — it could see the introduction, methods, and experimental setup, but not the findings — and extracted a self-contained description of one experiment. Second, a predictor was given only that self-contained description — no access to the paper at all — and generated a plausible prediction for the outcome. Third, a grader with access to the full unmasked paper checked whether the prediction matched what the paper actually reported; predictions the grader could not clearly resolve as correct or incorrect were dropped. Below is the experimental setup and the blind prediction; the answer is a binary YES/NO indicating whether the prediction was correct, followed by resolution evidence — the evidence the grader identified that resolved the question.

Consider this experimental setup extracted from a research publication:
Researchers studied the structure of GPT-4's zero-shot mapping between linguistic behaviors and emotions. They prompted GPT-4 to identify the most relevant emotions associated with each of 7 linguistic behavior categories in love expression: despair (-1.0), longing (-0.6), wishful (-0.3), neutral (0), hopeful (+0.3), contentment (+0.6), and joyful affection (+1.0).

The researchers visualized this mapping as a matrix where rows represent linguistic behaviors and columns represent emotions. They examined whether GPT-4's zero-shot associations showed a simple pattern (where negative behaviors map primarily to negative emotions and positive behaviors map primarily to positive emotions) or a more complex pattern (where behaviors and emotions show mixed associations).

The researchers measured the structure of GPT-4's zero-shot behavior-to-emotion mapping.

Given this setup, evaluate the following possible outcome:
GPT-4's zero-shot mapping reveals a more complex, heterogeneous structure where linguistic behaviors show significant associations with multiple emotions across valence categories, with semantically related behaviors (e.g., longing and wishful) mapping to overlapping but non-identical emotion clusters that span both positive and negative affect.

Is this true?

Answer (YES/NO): NO